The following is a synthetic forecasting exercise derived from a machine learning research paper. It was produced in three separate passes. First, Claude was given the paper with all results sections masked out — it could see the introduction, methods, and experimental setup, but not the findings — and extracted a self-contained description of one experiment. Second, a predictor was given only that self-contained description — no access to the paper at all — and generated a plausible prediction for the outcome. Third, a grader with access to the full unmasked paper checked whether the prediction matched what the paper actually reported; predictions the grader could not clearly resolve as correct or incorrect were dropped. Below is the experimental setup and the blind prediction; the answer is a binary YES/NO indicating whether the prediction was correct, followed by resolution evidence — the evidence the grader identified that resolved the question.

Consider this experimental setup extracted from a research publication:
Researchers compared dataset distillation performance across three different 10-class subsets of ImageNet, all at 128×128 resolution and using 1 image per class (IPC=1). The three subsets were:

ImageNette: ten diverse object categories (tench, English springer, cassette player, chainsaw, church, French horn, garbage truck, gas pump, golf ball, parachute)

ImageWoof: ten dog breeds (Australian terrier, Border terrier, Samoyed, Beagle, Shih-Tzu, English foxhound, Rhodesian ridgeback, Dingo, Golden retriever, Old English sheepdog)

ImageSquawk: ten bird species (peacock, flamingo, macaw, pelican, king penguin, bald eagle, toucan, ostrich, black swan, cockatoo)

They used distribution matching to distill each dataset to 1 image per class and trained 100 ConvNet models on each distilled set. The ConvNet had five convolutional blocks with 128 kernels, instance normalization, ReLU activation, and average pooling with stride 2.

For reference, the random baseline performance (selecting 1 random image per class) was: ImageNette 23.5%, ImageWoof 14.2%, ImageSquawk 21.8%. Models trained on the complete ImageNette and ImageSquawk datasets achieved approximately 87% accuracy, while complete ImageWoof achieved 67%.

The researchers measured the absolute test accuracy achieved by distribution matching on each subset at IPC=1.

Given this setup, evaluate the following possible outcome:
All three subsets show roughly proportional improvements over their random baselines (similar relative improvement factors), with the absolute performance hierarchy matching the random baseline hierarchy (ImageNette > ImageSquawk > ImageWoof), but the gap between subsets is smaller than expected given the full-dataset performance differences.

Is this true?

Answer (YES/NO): YES